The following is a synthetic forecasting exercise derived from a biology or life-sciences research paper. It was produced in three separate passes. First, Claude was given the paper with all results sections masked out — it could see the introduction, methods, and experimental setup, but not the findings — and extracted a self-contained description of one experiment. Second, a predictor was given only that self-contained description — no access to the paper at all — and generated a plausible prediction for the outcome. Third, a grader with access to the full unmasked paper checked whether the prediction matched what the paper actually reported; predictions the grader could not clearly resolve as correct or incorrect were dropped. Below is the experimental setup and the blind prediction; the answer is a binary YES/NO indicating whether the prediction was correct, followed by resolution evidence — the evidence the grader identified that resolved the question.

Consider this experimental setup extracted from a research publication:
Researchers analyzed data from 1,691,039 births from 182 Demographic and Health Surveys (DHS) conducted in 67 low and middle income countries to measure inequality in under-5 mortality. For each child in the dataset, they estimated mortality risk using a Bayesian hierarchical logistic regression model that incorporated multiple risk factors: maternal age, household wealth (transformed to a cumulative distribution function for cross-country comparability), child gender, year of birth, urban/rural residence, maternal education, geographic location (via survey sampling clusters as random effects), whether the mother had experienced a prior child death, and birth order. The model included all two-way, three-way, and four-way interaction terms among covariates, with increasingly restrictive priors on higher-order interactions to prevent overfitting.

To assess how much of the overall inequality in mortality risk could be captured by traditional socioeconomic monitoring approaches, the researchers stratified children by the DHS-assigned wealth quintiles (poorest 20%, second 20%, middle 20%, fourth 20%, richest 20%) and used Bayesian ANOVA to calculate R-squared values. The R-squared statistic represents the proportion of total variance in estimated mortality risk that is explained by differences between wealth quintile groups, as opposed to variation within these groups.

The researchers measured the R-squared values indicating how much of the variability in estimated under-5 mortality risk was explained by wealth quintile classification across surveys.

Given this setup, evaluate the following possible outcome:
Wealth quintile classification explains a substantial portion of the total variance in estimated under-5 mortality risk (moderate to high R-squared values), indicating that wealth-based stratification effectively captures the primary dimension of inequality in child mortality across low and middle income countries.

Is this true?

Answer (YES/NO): NO